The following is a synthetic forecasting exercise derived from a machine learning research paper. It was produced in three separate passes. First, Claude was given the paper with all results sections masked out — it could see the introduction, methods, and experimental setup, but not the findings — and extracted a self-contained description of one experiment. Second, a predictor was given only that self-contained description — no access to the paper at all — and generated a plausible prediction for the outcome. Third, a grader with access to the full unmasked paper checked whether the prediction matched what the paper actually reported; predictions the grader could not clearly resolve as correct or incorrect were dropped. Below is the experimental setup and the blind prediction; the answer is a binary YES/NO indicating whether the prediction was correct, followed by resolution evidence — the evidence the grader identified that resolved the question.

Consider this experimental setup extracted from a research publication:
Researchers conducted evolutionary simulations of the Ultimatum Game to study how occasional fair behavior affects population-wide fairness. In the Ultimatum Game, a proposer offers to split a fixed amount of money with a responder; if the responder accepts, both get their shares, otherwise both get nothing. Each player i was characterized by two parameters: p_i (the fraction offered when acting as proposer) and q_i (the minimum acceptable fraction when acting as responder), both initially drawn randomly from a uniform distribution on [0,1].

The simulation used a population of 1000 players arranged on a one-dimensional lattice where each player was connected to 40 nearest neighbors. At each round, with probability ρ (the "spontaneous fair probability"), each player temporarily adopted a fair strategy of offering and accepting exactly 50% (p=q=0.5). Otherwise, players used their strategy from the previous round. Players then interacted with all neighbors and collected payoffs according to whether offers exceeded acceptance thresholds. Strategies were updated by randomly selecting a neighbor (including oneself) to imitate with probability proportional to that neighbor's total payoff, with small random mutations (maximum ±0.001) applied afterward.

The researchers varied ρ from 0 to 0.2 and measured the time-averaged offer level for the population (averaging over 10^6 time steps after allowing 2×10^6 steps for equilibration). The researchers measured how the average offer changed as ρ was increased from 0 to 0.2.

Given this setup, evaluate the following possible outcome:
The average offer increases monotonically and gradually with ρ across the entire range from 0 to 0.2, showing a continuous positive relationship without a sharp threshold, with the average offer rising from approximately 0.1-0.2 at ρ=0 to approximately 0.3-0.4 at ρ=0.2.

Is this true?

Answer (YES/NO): NO